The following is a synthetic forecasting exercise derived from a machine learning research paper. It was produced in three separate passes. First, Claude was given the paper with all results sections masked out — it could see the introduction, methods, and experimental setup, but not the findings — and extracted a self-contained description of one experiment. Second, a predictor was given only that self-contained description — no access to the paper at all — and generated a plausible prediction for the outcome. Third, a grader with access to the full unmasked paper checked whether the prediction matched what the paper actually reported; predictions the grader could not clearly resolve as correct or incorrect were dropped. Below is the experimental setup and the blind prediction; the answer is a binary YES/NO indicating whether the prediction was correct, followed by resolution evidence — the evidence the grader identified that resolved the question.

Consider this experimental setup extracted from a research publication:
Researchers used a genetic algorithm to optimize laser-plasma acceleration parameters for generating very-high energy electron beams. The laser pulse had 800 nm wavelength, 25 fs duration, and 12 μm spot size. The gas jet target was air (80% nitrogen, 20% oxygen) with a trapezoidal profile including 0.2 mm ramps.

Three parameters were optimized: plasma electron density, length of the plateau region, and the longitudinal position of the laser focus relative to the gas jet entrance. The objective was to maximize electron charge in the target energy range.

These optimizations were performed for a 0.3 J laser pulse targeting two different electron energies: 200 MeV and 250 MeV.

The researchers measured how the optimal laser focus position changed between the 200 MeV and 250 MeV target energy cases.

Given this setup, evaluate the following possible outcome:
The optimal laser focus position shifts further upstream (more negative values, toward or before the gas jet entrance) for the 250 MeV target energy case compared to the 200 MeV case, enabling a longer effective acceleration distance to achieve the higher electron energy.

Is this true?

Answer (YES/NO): YES